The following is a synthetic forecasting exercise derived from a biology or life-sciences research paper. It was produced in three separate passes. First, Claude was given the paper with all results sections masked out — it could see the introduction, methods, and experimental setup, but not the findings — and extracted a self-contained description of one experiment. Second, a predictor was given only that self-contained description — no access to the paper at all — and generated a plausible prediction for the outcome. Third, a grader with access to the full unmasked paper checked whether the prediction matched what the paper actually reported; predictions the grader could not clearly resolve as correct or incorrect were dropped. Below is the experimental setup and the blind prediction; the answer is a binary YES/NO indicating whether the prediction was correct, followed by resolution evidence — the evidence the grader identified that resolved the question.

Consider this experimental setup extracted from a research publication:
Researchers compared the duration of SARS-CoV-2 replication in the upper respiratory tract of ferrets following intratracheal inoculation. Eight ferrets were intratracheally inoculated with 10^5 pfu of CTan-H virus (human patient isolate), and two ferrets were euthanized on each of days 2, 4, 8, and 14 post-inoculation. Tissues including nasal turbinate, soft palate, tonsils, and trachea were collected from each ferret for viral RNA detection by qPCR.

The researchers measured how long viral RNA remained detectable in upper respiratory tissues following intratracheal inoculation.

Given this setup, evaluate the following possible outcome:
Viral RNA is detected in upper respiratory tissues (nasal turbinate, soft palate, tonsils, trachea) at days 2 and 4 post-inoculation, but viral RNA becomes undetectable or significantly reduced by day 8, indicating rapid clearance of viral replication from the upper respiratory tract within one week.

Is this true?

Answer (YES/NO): NO